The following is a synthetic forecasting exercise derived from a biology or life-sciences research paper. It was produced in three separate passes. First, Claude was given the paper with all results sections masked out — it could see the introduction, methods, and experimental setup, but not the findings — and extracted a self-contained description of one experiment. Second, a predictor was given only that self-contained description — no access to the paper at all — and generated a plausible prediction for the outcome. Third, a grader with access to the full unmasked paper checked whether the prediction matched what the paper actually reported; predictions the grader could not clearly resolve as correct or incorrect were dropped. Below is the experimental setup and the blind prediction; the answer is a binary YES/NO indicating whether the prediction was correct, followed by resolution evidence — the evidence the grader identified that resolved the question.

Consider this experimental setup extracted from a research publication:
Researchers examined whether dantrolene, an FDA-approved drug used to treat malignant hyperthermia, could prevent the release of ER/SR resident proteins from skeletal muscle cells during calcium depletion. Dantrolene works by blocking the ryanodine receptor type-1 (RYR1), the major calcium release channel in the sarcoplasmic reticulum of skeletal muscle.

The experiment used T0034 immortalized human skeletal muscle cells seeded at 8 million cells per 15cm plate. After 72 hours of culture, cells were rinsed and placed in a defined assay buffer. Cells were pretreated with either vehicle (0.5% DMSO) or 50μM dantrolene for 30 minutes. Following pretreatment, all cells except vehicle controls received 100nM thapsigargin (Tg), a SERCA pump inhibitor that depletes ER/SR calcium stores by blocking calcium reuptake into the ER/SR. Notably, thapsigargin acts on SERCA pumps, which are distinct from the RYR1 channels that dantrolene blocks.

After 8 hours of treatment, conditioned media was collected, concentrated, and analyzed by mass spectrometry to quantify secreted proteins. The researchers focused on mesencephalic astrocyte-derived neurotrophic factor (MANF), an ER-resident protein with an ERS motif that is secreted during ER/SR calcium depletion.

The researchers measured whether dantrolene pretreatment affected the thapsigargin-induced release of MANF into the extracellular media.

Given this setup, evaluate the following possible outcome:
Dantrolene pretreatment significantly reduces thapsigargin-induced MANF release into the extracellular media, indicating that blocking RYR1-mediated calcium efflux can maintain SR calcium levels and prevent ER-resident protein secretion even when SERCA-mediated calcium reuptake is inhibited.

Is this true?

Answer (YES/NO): NO